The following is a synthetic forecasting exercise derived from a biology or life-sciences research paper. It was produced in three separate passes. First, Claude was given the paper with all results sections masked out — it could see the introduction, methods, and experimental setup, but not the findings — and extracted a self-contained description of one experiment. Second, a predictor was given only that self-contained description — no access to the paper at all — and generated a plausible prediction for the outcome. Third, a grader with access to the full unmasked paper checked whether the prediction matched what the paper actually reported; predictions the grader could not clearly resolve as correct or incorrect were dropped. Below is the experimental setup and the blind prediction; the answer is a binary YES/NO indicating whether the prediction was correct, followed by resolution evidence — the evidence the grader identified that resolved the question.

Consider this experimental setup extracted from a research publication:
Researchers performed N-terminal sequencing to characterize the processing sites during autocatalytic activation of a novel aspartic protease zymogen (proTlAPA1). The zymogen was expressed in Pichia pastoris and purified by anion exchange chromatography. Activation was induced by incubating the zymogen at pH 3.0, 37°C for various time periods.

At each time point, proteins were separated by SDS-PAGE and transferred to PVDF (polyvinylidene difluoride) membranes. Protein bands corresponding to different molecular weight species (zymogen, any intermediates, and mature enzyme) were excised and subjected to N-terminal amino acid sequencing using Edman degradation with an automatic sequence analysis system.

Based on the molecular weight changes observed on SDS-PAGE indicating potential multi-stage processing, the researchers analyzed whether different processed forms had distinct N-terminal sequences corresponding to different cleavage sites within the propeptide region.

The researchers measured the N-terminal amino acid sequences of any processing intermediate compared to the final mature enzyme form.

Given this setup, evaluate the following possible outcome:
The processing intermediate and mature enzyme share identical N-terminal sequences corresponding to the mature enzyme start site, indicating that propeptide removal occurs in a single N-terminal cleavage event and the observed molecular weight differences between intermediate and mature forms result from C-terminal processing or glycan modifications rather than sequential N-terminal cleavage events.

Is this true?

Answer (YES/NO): NO